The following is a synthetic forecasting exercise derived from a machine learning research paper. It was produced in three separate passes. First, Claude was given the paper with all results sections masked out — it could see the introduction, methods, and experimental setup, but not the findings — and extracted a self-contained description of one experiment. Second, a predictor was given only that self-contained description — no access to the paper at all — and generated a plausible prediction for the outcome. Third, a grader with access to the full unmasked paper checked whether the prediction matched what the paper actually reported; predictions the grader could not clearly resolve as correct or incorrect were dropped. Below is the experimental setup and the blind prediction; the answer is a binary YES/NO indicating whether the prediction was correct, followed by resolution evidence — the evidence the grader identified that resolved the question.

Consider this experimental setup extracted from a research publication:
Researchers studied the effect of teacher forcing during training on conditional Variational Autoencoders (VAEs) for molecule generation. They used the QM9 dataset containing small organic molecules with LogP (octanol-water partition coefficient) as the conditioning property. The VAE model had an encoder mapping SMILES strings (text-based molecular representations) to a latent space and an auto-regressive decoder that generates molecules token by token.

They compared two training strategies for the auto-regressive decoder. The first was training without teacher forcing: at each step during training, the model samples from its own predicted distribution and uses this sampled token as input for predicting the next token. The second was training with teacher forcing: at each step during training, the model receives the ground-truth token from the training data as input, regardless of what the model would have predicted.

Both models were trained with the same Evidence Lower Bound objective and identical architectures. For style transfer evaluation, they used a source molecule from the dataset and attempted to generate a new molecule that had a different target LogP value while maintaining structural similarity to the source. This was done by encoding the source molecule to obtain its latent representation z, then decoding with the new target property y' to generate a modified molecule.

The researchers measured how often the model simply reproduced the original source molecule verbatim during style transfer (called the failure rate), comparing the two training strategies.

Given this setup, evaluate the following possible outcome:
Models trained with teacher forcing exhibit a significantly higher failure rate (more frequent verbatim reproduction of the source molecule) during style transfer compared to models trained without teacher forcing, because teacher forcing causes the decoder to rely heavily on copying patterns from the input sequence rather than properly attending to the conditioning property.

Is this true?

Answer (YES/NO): NO